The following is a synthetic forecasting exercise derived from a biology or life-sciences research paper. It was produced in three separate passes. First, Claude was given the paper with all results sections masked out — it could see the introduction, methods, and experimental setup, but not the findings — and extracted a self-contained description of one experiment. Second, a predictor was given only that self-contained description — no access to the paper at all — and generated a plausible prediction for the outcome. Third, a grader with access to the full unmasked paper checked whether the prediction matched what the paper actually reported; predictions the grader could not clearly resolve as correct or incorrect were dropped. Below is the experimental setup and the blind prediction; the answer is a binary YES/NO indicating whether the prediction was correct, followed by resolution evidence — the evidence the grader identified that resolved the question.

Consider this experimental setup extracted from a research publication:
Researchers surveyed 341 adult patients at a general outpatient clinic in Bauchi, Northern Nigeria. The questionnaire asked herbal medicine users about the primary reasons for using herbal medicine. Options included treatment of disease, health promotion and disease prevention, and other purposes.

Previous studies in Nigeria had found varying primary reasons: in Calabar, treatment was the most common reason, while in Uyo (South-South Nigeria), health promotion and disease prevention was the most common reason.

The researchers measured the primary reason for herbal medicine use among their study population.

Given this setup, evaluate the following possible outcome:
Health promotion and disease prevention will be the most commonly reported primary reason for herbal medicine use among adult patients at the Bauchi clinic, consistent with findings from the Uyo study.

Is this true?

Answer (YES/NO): NO